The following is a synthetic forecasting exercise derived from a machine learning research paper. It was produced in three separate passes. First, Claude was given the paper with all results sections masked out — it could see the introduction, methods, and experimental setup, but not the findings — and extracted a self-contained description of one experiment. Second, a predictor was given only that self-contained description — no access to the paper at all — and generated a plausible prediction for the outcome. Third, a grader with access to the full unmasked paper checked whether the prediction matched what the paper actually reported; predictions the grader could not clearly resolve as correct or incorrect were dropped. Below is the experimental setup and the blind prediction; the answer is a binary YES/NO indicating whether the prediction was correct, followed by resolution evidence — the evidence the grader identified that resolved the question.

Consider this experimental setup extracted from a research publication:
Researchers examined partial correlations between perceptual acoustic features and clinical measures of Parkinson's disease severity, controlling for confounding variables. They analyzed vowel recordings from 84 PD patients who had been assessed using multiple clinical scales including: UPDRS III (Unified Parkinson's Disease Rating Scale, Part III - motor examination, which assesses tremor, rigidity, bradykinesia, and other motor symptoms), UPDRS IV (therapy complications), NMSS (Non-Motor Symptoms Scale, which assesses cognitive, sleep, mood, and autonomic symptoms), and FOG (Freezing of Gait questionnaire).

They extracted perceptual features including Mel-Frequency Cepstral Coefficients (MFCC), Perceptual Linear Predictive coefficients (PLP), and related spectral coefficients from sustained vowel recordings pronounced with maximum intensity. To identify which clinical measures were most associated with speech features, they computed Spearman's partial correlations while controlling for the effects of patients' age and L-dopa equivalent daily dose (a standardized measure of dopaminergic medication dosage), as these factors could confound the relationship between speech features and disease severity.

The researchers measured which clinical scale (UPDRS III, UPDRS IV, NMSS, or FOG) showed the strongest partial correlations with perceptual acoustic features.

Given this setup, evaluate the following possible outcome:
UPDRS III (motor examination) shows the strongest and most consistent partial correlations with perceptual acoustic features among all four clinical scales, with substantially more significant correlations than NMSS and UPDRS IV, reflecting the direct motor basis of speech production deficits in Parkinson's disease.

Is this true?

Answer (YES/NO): YES